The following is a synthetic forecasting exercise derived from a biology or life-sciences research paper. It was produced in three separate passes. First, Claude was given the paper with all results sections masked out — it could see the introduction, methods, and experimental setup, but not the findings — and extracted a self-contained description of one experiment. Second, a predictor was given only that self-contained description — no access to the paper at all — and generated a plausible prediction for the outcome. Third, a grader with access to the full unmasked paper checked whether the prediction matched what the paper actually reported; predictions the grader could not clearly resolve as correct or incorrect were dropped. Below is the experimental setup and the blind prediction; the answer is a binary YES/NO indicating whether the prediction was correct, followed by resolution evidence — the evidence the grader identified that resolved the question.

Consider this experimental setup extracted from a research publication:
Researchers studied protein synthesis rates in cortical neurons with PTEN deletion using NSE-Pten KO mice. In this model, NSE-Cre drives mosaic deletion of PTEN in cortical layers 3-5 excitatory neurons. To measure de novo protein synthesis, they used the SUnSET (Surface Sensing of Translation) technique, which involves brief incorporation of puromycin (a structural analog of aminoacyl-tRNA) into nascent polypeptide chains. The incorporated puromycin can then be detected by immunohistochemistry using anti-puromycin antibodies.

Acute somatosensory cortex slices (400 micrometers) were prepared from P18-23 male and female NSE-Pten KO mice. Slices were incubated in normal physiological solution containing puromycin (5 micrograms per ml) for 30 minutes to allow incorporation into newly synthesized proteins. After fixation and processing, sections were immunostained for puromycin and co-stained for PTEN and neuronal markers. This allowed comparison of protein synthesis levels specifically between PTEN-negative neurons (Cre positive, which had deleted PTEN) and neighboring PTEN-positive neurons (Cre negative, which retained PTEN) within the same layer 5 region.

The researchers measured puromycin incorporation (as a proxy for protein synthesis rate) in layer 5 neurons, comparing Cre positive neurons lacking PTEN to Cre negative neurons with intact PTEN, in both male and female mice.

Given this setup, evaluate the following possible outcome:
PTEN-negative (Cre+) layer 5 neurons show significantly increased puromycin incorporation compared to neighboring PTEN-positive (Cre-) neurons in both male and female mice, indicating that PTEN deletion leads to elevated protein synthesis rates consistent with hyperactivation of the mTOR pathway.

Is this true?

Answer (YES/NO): NO